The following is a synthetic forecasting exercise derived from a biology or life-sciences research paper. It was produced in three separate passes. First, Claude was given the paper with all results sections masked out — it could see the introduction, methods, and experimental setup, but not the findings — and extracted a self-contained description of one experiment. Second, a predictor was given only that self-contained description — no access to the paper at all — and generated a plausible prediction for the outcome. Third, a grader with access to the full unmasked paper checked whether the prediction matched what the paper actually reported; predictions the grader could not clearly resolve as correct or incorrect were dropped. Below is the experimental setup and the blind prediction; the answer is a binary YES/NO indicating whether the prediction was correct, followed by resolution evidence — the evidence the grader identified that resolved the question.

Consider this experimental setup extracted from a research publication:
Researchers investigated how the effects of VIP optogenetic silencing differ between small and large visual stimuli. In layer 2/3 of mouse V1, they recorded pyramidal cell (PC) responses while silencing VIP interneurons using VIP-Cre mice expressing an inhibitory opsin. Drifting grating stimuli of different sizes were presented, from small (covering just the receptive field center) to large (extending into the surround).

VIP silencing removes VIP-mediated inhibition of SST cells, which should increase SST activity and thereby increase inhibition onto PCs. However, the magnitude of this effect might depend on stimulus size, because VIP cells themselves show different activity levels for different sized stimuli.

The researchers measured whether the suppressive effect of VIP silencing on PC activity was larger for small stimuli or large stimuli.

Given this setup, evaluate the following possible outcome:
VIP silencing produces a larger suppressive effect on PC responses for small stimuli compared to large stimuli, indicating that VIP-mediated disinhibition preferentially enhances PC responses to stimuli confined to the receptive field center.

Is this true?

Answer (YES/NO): YES